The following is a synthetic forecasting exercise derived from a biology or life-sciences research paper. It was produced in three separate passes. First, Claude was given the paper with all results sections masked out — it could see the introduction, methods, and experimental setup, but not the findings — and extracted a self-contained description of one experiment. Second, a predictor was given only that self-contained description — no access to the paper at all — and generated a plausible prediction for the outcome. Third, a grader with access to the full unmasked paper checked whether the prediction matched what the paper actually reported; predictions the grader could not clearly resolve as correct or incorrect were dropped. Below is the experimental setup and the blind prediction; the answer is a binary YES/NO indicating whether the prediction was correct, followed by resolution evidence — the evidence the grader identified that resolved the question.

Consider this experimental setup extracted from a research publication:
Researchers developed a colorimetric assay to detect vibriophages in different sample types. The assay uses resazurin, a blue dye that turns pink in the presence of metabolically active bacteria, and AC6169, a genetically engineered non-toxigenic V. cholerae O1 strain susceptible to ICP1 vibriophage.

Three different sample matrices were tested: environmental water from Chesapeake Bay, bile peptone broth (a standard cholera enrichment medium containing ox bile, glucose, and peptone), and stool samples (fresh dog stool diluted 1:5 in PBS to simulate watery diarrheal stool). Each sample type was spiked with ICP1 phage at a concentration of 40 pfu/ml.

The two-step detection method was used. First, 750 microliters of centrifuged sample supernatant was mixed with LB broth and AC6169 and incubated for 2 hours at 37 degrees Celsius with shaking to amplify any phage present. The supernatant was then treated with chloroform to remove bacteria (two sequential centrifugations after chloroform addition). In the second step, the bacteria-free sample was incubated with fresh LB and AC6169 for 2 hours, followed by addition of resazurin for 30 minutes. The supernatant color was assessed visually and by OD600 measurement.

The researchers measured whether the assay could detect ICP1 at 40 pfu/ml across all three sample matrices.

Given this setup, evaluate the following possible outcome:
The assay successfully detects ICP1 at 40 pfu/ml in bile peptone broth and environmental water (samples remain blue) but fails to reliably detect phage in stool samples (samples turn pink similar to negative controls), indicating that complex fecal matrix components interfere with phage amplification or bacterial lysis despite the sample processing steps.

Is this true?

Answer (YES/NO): NO